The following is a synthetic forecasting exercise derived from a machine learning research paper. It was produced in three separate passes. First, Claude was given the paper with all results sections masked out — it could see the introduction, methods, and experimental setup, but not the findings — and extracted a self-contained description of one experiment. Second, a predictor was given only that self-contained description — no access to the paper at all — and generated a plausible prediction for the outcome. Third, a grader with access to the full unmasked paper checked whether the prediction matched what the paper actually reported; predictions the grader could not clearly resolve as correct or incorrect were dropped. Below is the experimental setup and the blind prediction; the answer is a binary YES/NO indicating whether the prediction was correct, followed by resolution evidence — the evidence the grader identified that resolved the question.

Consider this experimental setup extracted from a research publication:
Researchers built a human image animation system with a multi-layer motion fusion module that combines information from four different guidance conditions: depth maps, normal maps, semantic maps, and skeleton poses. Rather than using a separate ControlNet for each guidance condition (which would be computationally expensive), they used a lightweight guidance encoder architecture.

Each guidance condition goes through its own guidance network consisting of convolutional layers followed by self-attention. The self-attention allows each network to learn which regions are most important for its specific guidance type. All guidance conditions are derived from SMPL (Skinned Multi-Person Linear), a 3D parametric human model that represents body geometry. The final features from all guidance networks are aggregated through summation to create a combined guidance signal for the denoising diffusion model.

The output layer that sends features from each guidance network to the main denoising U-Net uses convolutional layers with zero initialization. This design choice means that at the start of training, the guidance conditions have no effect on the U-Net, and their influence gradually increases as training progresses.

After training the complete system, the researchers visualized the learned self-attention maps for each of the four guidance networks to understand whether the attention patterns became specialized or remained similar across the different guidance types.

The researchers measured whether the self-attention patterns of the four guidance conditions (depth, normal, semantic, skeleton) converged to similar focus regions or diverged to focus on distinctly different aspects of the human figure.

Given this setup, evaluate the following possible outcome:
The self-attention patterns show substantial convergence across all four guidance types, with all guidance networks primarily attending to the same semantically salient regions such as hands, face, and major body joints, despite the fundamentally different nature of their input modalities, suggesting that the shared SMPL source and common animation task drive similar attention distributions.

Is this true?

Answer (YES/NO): NO